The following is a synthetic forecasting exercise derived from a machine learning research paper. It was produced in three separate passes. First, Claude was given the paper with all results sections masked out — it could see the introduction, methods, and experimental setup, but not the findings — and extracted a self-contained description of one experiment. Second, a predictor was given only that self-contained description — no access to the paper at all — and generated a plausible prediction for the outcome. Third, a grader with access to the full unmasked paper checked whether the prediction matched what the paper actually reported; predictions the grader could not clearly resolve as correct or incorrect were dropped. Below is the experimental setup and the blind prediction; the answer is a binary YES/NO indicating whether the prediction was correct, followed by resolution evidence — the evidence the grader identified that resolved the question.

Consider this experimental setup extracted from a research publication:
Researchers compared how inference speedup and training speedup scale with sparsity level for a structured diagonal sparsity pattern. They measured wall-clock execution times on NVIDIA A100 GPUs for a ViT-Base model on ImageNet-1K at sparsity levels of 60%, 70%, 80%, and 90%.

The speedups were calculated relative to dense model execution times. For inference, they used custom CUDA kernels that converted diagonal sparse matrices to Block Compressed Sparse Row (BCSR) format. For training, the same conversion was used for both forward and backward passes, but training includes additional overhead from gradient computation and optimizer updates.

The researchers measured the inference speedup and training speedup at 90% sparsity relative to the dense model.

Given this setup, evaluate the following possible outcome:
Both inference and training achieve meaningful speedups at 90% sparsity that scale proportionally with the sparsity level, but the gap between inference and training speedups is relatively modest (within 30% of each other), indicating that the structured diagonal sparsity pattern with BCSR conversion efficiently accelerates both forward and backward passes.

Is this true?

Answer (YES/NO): NO